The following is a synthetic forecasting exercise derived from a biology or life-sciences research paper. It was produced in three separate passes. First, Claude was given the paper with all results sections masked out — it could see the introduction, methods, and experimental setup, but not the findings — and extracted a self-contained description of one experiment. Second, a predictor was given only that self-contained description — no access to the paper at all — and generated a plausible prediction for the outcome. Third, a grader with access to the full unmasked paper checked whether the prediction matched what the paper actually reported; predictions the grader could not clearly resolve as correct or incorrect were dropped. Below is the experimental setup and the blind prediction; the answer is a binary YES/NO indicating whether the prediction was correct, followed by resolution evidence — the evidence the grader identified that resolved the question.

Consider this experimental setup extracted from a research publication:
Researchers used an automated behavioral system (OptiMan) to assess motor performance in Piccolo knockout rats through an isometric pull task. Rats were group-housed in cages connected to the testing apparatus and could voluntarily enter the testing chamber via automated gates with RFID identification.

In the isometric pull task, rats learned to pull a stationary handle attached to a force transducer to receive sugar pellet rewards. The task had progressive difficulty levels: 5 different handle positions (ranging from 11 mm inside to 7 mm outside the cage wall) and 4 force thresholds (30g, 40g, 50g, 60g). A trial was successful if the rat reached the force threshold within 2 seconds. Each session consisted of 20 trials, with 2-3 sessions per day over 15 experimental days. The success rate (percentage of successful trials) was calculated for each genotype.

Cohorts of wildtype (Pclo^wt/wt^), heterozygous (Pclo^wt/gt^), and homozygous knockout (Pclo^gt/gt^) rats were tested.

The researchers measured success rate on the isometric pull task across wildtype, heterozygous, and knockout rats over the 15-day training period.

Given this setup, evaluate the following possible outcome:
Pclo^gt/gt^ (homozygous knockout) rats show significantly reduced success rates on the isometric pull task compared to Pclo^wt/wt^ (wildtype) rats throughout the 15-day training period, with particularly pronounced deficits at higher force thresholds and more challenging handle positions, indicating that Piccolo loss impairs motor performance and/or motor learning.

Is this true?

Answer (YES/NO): YES